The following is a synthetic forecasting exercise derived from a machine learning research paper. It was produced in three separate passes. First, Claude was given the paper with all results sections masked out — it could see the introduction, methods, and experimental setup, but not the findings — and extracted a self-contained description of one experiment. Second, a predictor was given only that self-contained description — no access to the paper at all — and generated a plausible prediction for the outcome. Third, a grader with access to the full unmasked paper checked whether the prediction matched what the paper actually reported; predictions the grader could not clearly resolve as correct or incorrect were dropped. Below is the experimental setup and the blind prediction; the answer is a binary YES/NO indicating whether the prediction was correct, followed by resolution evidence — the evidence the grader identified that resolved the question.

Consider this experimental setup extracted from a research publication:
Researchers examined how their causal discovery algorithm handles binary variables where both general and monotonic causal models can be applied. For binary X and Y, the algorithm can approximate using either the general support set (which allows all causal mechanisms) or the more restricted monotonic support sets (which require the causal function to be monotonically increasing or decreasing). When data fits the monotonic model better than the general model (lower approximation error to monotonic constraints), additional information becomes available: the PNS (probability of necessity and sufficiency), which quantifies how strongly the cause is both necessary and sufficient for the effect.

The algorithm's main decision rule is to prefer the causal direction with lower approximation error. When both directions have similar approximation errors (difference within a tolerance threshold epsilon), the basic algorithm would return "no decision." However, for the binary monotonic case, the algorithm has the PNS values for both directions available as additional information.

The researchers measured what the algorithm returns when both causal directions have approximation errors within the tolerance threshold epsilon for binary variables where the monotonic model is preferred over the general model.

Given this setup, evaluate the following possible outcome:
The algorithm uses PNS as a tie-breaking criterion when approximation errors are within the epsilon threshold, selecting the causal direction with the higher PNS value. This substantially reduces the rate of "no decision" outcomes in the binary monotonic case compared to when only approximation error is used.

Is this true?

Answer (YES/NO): YES